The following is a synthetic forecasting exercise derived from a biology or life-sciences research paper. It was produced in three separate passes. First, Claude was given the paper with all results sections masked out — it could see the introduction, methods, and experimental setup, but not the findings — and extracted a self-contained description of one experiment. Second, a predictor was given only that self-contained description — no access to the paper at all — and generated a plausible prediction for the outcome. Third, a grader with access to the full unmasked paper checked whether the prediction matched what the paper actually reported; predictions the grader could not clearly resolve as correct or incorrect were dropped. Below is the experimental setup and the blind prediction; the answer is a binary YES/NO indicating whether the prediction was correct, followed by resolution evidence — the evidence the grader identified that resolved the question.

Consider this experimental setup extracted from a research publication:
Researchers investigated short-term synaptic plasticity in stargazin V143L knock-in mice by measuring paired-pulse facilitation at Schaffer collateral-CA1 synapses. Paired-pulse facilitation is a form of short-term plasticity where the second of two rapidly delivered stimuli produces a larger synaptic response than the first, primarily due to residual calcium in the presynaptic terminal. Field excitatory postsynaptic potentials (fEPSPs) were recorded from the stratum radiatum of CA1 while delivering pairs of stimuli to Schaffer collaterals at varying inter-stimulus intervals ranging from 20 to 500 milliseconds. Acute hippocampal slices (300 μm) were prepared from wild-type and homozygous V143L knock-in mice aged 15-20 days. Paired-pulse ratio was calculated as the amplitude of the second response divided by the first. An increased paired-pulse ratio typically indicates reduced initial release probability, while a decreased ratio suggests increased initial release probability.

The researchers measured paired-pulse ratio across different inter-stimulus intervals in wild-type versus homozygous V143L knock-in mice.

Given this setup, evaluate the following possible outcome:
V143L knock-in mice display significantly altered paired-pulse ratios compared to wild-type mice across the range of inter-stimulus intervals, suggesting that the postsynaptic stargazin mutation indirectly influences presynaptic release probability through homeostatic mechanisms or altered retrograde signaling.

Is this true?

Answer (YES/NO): NO